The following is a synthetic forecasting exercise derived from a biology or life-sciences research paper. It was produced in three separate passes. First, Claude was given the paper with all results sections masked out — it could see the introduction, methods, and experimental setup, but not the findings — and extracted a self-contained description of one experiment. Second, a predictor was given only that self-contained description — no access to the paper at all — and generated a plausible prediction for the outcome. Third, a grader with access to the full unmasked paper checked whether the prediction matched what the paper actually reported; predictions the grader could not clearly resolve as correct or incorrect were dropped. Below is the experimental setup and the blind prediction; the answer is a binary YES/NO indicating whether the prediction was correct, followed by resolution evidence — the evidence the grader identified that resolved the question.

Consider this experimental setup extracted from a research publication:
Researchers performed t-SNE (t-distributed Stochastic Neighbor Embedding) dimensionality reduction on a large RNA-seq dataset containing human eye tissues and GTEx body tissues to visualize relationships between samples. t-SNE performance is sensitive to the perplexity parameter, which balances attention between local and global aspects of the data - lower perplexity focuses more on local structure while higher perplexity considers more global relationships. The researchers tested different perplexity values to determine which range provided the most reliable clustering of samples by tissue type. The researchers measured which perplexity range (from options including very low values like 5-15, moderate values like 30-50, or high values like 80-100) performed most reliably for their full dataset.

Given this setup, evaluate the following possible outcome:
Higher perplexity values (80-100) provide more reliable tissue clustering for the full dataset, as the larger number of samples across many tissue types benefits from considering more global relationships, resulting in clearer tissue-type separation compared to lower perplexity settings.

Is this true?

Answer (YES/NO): NO